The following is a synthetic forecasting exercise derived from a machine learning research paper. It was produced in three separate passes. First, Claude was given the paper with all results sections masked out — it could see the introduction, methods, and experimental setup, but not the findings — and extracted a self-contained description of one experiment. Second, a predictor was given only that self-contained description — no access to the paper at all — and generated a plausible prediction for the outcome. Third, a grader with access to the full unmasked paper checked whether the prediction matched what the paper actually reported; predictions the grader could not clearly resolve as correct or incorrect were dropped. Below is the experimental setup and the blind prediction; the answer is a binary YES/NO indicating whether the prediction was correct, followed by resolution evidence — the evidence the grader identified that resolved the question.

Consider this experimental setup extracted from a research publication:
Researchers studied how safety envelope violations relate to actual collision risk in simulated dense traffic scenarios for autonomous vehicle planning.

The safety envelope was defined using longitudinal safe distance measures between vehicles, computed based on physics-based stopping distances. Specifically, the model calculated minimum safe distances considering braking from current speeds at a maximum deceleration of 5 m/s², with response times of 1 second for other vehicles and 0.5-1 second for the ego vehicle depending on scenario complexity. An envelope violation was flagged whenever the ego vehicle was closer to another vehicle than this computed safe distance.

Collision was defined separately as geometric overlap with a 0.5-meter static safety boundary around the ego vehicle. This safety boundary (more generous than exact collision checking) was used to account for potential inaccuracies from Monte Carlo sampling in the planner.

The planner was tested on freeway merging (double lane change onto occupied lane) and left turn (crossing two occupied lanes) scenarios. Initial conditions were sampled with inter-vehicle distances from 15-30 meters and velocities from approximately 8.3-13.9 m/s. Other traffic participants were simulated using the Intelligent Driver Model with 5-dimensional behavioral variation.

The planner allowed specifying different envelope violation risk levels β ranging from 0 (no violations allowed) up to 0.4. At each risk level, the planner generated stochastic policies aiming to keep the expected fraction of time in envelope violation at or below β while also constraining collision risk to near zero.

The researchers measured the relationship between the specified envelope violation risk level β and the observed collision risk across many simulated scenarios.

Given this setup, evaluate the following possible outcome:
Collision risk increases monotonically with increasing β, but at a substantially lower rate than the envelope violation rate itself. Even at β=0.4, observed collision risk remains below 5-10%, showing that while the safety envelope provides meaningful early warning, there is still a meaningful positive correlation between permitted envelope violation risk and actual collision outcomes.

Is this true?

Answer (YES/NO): NO